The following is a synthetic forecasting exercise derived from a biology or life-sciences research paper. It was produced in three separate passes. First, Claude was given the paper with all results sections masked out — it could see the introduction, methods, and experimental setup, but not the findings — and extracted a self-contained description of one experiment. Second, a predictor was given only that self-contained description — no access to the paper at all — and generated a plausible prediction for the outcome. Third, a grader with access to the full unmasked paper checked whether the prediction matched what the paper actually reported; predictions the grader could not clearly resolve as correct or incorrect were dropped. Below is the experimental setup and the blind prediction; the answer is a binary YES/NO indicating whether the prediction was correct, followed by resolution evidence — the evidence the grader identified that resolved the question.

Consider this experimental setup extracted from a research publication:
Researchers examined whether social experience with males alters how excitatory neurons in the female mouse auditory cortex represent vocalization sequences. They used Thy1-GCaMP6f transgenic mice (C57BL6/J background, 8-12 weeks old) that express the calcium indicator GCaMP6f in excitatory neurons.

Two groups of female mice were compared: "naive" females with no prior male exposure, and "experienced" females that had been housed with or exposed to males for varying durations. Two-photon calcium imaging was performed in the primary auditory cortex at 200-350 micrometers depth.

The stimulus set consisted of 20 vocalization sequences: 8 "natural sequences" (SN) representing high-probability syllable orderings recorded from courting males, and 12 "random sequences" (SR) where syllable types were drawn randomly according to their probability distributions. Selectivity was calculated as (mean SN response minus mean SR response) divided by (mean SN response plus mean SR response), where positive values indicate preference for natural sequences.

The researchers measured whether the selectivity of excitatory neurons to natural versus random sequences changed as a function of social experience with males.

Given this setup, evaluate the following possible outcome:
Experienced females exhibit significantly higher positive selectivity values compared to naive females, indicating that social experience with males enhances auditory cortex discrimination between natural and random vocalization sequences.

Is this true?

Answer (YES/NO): YES